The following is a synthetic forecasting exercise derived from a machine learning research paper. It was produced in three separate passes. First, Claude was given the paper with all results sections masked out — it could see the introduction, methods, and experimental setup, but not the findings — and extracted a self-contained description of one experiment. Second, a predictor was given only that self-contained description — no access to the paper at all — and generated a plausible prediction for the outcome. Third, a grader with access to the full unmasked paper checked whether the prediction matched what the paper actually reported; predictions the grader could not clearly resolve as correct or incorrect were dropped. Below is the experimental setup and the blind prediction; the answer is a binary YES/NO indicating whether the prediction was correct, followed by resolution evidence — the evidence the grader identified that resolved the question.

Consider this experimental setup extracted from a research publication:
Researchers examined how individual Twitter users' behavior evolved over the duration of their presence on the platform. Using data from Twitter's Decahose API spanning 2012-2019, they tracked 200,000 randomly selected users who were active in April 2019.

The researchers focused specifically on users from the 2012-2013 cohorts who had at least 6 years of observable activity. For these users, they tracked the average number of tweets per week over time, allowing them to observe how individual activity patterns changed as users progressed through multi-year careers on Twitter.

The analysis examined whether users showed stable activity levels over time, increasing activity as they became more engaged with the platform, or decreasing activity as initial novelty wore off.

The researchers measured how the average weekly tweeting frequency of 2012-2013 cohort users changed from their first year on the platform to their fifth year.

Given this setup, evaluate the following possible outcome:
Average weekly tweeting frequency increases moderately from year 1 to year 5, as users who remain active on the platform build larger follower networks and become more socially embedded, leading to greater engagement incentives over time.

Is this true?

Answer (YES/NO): NO